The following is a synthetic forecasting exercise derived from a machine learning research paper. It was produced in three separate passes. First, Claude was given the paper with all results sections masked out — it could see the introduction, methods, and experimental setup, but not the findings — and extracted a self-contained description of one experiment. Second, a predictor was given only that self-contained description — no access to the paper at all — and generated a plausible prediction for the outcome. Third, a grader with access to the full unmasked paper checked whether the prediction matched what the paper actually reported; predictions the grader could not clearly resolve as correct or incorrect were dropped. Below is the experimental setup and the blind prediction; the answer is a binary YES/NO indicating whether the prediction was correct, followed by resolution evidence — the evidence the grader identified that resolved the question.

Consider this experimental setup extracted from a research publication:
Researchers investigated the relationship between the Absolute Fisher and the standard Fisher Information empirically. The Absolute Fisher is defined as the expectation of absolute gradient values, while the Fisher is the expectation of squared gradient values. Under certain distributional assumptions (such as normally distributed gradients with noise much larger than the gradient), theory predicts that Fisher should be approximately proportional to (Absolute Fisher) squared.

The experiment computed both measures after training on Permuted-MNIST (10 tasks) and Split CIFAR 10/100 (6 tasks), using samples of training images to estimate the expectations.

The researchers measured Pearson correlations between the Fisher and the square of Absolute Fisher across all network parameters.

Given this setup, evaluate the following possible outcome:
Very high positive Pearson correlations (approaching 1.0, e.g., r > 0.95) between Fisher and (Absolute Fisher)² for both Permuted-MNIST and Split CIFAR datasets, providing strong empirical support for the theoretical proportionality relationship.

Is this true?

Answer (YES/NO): NO